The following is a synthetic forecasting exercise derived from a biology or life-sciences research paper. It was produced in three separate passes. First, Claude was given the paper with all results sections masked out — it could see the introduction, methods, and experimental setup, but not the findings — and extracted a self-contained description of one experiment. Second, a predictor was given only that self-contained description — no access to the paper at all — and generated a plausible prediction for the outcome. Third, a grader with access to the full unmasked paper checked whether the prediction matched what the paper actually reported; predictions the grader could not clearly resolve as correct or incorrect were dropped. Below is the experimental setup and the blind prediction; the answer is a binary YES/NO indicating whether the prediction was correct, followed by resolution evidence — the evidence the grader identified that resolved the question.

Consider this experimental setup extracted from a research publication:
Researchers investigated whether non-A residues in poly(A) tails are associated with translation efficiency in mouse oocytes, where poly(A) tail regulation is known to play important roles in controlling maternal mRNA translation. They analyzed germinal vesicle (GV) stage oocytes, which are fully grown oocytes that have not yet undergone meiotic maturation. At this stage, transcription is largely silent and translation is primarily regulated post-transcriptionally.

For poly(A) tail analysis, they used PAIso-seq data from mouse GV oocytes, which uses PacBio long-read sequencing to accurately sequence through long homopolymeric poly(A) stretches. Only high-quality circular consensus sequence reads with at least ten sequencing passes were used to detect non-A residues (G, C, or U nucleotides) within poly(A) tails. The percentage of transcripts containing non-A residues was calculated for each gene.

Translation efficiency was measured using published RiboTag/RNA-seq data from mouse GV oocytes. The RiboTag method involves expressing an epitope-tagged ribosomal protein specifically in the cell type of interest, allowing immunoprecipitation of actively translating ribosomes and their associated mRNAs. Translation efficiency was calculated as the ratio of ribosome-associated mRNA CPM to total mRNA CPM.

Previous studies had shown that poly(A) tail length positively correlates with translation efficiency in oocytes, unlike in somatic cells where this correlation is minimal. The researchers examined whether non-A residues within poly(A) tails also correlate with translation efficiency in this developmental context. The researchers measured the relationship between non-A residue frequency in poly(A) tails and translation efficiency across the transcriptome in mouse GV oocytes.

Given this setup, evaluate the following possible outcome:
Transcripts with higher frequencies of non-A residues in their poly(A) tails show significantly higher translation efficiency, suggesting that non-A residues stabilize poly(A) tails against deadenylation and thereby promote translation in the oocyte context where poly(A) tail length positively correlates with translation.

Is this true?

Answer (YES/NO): NO